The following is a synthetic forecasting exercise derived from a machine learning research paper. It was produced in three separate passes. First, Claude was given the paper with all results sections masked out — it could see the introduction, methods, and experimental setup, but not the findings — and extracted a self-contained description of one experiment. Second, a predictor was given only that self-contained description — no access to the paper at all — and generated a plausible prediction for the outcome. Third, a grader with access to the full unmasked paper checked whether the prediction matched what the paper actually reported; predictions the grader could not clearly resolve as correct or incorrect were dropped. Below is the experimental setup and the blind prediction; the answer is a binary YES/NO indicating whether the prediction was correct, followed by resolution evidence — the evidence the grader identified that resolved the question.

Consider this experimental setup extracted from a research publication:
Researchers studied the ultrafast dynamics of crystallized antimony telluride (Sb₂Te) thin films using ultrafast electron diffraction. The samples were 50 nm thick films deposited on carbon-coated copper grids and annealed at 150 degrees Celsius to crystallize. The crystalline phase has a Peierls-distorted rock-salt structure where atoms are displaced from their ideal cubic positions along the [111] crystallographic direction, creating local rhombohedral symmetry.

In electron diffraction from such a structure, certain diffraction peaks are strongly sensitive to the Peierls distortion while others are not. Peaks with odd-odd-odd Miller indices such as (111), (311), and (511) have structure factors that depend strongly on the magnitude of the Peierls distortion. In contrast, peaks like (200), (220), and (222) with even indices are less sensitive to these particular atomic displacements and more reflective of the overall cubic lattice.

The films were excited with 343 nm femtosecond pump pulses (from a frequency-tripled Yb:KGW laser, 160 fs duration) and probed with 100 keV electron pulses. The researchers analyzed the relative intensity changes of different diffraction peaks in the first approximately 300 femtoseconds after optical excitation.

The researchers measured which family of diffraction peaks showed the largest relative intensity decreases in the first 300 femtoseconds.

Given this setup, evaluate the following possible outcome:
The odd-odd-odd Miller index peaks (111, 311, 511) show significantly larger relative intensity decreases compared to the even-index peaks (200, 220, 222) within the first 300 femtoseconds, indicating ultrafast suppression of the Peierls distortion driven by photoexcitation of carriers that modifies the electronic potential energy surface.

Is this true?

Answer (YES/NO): YES